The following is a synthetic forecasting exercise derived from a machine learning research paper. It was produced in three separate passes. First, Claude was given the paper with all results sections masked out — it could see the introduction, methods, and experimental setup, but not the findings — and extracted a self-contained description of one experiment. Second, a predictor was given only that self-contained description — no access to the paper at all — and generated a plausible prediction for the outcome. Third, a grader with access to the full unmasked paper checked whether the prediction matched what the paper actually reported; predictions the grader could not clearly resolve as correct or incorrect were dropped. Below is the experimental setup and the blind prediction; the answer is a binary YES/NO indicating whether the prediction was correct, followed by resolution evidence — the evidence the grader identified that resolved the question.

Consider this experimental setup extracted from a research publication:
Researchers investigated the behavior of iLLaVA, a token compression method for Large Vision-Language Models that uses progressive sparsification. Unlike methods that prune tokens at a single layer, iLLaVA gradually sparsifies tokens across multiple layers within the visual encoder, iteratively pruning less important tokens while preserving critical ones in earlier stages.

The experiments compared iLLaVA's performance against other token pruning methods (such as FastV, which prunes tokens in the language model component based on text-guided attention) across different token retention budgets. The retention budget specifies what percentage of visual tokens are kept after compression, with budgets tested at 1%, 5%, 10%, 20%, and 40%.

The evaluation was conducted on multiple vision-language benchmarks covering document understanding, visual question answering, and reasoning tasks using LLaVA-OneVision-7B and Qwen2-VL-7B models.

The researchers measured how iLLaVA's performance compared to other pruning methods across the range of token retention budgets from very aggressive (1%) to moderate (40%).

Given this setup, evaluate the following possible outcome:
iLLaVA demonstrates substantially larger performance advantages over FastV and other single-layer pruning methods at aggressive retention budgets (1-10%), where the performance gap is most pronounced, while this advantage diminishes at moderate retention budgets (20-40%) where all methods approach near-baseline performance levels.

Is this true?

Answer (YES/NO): NO